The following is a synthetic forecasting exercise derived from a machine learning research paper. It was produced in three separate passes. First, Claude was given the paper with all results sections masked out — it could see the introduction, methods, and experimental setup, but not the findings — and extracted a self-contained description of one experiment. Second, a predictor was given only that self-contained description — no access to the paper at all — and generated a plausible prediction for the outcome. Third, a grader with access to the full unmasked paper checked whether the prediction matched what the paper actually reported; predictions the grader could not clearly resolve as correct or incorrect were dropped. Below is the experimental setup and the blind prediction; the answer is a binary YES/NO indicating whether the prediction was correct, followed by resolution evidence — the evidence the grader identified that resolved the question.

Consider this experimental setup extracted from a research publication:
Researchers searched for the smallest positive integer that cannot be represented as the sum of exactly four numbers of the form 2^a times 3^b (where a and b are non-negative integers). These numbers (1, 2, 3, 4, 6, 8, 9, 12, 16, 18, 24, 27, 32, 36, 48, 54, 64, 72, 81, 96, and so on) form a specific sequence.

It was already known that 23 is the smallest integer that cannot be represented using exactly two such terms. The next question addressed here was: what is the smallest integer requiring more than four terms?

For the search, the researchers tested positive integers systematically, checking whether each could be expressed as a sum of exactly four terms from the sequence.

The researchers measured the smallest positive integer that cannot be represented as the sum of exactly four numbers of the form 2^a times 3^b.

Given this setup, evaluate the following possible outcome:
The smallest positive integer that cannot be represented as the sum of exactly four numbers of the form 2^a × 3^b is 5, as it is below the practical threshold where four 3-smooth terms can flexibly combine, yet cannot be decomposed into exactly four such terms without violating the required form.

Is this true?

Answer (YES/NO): NO